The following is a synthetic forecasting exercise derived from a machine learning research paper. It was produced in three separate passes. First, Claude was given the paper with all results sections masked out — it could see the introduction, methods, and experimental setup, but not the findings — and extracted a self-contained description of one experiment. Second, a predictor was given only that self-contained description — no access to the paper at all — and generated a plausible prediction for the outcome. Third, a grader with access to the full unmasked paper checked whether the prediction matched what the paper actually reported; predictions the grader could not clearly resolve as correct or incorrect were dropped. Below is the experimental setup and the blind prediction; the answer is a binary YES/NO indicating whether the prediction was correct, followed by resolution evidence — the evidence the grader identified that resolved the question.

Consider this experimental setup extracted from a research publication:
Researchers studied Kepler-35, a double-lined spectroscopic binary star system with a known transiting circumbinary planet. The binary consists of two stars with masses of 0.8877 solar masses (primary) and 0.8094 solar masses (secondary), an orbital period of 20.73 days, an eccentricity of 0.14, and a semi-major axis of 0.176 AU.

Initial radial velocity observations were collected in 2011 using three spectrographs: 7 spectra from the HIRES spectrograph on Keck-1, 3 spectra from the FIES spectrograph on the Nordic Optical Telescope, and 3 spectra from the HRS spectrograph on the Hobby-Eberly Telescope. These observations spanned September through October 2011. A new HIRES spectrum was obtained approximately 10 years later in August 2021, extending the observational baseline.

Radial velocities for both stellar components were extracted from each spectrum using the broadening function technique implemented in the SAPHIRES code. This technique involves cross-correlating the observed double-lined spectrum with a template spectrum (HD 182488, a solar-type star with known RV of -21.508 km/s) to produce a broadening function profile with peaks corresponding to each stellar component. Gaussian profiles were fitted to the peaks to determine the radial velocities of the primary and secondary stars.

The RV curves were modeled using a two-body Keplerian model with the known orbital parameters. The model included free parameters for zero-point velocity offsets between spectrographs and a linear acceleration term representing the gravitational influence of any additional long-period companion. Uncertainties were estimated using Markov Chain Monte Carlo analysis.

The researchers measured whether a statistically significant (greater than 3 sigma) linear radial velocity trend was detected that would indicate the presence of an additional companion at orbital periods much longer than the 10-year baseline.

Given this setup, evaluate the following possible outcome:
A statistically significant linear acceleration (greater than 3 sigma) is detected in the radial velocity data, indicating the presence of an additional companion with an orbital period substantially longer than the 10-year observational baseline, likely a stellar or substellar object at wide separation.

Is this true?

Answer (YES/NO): NO